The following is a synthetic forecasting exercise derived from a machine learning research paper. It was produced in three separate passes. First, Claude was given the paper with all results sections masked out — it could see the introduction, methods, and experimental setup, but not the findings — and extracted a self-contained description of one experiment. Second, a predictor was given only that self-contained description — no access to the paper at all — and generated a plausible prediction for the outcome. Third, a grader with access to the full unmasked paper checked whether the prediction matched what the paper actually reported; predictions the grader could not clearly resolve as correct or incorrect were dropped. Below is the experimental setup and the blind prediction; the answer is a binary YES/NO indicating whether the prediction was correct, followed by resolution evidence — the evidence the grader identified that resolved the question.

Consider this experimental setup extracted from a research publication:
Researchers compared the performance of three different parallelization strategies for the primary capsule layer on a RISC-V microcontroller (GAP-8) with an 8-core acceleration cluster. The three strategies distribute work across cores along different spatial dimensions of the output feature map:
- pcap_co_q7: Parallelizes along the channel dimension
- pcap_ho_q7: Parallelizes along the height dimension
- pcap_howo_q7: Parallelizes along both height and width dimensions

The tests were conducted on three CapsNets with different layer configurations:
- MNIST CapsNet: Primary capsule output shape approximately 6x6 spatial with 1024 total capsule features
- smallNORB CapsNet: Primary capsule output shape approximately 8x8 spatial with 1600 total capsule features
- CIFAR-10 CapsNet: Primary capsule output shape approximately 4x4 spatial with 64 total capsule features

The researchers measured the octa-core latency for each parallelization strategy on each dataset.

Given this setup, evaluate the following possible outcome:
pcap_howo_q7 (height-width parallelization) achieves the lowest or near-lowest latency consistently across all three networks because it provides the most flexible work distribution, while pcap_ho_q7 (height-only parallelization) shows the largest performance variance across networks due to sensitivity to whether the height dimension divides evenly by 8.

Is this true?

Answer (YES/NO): NO